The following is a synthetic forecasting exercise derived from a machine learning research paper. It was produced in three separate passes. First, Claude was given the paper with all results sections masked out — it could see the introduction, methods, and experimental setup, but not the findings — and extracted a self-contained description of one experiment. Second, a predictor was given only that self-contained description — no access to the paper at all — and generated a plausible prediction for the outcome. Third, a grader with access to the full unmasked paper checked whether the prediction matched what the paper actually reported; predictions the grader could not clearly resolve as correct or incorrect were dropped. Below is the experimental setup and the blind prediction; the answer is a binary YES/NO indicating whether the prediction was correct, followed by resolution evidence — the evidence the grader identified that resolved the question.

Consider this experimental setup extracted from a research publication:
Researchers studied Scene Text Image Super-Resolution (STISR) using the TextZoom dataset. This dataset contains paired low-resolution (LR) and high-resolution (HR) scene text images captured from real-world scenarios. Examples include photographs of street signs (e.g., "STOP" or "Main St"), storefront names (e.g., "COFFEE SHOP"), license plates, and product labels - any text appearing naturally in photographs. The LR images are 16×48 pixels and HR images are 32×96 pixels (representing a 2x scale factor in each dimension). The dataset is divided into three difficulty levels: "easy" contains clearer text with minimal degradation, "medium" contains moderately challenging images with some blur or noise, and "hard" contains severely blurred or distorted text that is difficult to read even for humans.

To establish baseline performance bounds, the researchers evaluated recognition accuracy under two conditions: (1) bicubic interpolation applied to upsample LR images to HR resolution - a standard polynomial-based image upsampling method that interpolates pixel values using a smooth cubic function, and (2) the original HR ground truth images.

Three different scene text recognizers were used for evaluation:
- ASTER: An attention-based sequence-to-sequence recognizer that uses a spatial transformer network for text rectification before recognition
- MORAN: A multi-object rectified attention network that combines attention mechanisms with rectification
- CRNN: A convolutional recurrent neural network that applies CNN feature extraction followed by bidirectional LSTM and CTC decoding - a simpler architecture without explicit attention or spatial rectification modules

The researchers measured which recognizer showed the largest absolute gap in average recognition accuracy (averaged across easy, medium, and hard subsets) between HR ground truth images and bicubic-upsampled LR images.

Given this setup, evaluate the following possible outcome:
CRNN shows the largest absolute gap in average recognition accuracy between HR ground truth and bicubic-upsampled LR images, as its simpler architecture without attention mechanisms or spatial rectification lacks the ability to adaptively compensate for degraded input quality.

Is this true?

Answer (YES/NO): YES